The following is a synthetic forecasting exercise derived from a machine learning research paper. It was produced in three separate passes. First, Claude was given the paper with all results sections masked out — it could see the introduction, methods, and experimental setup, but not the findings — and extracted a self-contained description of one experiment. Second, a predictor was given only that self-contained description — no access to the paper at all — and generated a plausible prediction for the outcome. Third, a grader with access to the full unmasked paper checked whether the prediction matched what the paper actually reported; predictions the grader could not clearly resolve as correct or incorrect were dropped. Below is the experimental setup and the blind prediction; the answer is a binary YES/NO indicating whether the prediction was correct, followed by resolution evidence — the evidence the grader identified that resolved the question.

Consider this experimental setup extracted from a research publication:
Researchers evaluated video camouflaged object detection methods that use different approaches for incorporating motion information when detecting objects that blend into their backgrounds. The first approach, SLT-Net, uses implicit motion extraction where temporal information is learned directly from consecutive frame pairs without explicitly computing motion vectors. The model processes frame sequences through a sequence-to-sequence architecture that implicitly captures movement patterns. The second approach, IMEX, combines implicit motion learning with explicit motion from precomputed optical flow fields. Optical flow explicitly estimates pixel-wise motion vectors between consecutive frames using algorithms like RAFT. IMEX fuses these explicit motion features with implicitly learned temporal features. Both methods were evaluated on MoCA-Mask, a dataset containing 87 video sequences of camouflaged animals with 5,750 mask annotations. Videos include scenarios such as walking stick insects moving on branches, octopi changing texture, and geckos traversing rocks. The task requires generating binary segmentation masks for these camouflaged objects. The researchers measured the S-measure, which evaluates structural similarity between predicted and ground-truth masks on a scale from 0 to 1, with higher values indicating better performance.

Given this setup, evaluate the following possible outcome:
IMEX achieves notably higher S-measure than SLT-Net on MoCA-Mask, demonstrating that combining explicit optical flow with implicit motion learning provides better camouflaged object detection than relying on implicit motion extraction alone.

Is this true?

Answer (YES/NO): YES